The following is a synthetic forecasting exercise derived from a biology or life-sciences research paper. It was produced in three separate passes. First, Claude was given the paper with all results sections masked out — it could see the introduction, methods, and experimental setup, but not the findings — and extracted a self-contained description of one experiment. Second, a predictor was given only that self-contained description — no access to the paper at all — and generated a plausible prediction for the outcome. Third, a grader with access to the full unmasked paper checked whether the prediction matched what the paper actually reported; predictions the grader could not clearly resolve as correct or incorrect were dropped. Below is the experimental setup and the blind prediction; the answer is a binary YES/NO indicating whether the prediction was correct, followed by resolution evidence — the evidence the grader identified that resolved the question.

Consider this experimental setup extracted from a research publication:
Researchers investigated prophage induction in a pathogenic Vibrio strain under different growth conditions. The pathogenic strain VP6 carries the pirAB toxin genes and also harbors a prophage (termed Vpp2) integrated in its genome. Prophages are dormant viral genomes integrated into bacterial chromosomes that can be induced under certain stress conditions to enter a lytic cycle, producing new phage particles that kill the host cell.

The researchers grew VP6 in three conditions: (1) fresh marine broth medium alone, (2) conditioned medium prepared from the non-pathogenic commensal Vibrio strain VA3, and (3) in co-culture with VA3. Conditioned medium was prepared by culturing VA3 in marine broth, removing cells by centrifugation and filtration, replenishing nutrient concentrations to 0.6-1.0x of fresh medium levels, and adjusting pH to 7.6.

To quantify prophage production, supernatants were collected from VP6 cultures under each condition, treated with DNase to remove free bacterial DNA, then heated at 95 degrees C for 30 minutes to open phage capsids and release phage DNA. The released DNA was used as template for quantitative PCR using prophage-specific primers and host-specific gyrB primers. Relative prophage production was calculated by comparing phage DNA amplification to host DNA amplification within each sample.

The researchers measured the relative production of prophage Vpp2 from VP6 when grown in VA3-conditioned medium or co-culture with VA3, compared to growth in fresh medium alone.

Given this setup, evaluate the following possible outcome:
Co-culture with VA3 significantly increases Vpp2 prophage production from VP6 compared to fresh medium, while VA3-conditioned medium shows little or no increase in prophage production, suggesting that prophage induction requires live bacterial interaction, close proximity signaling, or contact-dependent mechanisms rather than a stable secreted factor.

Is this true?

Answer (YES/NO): NO